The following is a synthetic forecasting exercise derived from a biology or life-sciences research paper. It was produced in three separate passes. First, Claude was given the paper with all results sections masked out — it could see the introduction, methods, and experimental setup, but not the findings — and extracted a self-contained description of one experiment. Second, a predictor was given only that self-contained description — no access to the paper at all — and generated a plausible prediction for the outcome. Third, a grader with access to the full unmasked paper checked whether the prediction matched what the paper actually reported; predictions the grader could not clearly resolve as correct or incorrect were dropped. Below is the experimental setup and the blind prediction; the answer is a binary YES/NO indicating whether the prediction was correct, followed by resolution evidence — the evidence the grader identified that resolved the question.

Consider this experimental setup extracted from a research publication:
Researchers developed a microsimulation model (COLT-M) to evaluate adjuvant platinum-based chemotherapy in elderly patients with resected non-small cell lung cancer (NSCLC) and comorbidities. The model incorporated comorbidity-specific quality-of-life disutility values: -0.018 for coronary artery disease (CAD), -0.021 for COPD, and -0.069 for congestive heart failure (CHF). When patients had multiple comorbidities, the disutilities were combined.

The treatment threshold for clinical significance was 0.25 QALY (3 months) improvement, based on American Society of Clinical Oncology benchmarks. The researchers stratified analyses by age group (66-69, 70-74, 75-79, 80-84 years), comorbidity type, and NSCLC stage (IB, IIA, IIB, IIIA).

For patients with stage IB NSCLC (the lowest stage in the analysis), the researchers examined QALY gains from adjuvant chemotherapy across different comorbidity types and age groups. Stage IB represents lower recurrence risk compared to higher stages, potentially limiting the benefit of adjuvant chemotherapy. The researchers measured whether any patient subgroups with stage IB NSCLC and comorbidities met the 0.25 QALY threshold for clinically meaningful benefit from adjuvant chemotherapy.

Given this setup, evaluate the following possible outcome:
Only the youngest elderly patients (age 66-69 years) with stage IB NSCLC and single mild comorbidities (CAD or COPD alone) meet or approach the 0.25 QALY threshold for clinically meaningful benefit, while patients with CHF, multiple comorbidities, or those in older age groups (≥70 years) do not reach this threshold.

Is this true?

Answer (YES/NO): NO